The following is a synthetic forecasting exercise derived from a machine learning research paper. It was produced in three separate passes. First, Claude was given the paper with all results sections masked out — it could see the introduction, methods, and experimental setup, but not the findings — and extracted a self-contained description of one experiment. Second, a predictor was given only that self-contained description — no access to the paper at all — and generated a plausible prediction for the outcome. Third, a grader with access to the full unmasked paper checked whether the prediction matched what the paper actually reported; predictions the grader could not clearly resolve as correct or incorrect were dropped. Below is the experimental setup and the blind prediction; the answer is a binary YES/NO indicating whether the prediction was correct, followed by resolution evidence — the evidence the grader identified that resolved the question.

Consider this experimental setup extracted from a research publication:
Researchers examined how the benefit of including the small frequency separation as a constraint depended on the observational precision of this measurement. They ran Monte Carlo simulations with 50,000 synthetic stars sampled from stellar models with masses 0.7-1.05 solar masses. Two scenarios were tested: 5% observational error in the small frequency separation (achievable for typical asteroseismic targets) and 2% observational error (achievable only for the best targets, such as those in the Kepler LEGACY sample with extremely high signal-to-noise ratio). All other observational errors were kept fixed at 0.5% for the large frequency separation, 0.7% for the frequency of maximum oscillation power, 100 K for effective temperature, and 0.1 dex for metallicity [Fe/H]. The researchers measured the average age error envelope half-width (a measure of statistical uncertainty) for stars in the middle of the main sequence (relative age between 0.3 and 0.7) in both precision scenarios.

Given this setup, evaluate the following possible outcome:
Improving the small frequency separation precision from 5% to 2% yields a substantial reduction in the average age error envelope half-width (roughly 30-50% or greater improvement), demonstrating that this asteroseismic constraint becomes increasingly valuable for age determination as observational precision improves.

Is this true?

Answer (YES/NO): YES